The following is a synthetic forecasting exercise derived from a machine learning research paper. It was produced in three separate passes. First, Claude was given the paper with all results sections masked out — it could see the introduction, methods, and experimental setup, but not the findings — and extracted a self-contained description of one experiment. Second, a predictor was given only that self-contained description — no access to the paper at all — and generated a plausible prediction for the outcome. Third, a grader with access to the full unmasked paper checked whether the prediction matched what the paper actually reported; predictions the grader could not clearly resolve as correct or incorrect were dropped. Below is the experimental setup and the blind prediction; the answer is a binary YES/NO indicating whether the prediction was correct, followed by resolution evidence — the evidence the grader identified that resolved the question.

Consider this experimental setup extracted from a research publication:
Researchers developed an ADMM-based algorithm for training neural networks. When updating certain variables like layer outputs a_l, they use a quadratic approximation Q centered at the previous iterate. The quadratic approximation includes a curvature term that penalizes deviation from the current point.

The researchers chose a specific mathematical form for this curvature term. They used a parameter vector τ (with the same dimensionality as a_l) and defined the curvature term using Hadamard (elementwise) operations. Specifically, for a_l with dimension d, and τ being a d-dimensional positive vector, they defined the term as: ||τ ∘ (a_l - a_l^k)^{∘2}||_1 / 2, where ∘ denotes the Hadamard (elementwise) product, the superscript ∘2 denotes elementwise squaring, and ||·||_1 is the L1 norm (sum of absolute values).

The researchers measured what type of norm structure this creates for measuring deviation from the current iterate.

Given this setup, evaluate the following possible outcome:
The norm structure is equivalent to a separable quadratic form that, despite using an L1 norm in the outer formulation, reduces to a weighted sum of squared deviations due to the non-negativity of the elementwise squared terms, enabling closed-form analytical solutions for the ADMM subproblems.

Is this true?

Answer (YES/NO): YES